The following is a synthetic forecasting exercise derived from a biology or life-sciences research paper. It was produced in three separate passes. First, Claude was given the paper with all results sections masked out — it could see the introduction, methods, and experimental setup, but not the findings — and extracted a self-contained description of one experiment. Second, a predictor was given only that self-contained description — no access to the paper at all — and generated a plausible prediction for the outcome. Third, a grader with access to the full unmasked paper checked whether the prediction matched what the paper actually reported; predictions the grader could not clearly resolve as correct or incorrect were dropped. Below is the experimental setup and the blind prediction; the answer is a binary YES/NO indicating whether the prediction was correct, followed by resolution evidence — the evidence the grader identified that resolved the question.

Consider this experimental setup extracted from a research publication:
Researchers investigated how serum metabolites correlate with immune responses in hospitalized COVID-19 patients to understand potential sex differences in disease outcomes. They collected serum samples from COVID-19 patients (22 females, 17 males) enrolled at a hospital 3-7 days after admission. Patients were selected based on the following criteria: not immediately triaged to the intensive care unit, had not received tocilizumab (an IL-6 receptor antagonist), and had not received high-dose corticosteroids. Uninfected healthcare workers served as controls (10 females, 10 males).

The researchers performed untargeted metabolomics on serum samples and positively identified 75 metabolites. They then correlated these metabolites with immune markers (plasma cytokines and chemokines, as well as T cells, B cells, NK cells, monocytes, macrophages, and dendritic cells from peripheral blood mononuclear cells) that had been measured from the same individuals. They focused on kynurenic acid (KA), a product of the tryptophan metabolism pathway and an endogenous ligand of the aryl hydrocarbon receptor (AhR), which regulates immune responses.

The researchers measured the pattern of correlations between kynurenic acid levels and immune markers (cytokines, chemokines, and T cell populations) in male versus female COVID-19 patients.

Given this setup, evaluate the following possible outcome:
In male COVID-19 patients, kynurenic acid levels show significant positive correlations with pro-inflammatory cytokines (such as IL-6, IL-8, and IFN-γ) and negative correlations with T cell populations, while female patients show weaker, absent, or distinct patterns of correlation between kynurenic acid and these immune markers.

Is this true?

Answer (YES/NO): YES